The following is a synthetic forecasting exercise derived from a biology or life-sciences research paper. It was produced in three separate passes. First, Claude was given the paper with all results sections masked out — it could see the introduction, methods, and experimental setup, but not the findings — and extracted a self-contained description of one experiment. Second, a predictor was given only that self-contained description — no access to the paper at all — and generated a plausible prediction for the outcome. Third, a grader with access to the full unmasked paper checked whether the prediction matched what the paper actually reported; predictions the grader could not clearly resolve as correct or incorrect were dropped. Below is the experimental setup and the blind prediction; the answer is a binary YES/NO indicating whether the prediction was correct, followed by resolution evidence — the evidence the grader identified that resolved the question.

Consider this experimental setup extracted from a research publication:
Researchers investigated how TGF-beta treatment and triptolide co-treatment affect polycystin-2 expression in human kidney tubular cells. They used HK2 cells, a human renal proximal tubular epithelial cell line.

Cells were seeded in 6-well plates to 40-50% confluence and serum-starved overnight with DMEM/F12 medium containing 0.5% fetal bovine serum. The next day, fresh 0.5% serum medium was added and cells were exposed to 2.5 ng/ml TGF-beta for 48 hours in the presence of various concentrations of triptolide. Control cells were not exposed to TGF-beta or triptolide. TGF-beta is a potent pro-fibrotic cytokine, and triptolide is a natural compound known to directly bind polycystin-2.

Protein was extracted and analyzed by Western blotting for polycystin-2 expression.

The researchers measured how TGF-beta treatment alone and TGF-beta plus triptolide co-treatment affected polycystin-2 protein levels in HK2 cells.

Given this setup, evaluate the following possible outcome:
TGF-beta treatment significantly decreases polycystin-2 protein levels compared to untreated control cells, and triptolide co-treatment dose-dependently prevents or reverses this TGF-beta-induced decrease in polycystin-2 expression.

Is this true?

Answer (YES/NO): NO